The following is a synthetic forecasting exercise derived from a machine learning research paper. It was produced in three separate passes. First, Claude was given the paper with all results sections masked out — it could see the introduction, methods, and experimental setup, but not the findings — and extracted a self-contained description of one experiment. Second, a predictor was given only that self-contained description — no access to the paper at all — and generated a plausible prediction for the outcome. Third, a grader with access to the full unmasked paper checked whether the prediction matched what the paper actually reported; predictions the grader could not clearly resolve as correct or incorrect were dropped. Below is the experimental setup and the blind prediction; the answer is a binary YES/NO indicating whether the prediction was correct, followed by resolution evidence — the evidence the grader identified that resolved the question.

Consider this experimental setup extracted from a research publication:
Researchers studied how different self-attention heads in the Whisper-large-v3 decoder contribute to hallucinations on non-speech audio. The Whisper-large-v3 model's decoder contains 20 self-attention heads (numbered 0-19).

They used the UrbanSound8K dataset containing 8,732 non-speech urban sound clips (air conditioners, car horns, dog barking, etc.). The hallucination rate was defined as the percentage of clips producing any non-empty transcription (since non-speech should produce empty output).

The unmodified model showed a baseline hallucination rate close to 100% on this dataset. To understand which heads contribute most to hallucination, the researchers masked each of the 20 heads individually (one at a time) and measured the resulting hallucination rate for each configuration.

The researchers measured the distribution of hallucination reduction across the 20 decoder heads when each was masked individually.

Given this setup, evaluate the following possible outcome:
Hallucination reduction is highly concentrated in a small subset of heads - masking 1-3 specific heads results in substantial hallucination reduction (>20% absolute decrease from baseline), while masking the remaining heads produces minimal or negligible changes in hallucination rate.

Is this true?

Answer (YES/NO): NO